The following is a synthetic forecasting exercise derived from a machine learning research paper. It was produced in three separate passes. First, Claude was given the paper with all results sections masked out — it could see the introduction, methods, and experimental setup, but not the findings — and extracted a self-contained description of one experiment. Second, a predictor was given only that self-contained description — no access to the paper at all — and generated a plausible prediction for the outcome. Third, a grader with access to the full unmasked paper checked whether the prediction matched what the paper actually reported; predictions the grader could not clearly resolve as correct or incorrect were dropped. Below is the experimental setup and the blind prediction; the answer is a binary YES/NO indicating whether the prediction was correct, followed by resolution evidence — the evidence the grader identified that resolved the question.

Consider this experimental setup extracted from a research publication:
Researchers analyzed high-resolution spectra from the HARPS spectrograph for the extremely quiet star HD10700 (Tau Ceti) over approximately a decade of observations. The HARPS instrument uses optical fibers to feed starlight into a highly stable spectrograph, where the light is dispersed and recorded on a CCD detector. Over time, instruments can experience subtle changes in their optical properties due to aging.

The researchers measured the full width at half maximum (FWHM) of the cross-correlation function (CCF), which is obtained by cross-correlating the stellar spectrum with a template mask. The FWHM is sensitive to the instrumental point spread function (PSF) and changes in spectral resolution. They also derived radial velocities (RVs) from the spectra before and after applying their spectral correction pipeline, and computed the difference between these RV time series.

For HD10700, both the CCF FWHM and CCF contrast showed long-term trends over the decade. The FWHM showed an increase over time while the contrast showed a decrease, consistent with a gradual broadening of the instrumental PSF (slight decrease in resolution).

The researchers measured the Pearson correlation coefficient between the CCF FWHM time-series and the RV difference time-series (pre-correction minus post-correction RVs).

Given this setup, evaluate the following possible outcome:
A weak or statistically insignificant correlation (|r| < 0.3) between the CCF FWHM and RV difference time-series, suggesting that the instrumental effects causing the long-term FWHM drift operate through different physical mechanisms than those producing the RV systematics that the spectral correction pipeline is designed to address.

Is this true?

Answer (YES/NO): NO